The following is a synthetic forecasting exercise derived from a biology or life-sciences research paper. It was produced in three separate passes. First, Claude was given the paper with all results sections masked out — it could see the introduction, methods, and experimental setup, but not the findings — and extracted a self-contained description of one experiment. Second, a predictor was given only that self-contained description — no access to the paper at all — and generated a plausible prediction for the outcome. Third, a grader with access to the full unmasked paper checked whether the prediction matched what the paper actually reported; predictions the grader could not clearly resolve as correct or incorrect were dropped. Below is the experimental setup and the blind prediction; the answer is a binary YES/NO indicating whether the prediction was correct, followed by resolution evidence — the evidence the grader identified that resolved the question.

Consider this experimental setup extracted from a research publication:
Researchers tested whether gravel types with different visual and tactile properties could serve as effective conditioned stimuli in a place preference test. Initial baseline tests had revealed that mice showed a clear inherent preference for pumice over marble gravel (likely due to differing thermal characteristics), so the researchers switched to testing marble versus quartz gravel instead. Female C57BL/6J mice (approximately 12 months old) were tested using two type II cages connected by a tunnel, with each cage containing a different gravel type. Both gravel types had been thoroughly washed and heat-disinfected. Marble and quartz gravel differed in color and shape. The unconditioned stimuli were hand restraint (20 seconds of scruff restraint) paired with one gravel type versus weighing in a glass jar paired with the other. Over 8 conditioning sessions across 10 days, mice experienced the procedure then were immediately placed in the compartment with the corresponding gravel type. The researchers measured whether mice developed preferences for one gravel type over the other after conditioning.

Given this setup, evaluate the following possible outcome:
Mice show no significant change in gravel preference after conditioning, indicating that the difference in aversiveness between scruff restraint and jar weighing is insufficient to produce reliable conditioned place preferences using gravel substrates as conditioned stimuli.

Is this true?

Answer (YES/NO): YES